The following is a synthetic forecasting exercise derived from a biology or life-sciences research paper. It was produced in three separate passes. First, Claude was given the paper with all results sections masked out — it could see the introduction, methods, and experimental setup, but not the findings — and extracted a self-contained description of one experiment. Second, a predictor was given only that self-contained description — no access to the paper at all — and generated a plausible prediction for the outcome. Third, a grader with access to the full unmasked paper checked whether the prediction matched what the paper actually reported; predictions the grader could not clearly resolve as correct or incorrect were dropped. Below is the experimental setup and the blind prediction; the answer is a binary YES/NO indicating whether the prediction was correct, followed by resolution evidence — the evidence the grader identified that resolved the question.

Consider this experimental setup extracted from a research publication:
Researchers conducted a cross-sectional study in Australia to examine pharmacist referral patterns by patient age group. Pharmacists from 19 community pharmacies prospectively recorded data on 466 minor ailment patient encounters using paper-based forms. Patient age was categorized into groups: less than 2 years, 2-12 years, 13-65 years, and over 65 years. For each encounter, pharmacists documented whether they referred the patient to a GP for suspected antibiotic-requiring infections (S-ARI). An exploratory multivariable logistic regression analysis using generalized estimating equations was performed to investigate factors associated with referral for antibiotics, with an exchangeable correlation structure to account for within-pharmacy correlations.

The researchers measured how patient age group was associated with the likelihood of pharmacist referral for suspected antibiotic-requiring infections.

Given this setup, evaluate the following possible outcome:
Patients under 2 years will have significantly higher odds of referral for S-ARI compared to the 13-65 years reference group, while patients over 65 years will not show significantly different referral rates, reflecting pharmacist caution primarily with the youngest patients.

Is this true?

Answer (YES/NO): NO